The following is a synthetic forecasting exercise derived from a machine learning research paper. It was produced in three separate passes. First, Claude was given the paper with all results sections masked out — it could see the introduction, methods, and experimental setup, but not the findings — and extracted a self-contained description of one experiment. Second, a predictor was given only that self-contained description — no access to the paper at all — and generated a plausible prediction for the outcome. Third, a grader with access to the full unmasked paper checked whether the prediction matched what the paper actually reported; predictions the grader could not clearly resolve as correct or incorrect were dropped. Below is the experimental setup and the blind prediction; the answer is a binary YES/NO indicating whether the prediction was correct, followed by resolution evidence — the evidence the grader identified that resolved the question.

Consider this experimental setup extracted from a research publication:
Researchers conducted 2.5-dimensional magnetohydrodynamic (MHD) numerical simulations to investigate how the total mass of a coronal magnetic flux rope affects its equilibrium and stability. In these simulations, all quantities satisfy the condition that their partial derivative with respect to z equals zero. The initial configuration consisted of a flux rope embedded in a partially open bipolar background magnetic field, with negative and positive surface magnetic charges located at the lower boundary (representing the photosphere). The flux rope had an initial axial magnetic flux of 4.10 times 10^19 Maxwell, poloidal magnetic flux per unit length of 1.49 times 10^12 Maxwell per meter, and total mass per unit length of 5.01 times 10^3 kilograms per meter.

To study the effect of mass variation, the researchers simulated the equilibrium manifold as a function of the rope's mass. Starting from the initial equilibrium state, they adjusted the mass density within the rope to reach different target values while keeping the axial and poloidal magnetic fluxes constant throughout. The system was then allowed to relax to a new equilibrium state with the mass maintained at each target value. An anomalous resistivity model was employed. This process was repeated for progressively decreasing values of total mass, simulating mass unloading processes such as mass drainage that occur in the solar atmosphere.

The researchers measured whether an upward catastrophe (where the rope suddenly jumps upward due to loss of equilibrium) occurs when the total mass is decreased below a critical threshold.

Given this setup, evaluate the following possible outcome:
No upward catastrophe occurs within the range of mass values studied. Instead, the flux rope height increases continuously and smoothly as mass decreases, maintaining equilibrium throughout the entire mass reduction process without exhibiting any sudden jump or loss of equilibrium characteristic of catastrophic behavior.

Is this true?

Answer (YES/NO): NO